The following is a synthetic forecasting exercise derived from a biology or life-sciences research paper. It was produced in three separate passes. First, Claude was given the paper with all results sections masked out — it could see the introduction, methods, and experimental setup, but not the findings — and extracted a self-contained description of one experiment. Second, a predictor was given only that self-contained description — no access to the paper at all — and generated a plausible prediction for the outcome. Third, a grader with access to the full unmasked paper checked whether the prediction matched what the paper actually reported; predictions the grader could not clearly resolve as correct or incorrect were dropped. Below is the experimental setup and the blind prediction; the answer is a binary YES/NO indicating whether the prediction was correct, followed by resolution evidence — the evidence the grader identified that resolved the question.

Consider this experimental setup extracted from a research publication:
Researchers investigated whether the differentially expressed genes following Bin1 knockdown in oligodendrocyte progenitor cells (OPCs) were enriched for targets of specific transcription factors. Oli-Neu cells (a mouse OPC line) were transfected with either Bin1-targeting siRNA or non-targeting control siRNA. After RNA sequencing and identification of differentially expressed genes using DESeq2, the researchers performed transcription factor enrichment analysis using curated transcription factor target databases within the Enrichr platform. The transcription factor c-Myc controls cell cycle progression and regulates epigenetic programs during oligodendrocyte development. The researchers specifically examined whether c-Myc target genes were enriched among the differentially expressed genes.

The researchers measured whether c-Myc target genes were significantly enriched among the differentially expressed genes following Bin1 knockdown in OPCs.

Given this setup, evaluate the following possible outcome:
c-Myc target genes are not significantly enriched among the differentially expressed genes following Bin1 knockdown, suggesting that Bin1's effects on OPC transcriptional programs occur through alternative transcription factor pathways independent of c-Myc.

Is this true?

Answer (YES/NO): NO